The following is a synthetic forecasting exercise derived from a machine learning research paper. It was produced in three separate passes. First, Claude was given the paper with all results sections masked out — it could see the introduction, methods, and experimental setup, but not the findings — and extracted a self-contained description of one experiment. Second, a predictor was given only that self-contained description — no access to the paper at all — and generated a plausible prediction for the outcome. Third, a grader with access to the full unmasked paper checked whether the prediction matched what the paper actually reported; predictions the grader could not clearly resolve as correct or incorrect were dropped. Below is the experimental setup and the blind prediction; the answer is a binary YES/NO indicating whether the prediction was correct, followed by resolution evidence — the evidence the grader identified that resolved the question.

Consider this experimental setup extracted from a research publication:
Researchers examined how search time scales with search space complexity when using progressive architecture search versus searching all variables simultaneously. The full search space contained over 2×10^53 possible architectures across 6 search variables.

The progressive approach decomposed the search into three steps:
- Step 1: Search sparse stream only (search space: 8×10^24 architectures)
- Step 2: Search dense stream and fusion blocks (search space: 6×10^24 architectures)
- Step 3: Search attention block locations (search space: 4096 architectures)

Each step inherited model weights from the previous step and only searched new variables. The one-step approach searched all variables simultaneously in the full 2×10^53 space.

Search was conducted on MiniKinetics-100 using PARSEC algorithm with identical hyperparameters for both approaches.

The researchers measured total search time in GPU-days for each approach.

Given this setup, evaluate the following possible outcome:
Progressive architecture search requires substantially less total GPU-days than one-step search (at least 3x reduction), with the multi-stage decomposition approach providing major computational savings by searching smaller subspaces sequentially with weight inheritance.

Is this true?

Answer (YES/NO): NO